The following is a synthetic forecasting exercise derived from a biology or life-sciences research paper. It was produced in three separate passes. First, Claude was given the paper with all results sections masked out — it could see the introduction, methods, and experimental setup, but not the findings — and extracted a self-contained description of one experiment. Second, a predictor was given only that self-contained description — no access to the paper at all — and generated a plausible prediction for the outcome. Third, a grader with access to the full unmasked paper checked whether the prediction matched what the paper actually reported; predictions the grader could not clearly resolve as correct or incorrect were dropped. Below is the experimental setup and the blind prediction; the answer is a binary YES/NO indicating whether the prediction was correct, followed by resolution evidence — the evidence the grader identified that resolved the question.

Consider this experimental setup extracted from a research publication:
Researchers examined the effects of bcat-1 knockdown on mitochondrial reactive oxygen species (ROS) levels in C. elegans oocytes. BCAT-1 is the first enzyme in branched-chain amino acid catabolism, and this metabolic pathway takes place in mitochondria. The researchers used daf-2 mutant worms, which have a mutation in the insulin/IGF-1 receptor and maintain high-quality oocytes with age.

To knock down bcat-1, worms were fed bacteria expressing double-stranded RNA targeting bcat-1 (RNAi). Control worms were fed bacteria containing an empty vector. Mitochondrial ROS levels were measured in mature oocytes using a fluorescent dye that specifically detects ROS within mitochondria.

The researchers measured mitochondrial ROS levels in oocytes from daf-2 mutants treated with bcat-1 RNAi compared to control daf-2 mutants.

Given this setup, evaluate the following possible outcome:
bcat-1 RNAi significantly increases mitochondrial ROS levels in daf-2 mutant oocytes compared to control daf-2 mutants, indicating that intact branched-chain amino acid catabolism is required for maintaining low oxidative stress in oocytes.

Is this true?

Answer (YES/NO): YES